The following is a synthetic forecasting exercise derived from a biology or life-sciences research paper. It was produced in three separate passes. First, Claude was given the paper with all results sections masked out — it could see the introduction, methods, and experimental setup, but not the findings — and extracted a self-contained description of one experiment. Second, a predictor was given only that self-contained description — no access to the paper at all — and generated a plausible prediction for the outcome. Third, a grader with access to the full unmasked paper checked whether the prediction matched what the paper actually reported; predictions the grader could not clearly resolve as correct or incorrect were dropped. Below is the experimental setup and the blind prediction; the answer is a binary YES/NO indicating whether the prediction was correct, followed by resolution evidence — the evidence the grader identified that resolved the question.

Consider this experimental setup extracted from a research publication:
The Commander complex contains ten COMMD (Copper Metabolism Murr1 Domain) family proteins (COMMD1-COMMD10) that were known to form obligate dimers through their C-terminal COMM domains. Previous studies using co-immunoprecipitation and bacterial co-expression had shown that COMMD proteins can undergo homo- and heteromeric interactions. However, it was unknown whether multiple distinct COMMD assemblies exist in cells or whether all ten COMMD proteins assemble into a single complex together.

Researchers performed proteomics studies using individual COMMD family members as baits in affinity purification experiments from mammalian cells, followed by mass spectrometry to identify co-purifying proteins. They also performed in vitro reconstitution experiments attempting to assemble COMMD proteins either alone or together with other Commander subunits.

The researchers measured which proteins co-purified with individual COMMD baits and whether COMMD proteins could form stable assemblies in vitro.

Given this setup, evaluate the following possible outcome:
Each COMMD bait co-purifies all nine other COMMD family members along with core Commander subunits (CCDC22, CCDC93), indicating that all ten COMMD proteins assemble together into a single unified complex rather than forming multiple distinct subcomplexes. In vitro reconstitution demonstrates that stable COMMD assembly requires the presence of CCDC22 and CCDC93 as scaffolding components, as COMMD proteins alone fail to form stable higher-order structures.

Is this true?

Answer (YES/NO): NO